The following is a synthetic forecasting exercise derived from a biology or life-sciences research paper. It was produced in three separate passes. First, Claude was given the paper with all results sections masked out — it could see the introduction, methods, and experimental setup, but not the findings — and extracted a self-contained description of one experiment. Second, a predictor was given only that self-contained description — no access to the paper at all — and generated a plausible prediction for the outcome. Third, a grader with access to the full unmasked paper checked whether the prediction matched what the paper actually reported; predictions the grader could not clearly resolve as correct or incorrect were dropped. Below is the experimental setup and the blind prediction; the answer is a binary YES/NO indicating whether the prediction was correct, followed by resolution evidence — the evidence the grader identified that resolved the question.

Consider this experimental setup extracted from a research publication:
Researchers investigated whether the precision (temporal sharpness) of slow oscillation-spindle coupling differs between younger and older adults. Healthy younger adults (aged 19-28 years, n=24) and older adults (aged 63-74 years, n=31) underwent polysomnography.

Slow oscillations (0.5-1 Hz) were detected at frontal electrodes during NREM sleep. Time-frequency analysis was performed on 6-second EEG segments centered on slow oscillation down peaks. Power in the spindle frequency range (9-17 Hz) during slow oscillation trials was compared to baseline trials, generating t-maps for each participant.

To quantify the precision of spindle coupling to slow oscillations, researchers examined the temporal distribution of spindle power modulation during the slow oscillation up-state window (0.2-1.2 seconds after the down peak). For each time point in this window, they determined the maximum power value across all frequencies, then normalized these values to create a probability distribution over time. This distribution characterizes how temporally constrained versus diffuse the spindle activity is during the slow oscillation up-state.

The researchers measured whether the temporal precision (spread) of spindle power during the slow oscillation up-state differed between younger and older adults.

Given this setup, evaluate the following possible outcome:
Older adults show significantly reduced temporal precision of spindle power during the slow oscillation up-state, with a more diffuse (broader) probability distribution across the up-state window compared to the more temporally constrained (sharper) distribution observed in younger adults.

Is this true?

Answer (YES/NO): YES